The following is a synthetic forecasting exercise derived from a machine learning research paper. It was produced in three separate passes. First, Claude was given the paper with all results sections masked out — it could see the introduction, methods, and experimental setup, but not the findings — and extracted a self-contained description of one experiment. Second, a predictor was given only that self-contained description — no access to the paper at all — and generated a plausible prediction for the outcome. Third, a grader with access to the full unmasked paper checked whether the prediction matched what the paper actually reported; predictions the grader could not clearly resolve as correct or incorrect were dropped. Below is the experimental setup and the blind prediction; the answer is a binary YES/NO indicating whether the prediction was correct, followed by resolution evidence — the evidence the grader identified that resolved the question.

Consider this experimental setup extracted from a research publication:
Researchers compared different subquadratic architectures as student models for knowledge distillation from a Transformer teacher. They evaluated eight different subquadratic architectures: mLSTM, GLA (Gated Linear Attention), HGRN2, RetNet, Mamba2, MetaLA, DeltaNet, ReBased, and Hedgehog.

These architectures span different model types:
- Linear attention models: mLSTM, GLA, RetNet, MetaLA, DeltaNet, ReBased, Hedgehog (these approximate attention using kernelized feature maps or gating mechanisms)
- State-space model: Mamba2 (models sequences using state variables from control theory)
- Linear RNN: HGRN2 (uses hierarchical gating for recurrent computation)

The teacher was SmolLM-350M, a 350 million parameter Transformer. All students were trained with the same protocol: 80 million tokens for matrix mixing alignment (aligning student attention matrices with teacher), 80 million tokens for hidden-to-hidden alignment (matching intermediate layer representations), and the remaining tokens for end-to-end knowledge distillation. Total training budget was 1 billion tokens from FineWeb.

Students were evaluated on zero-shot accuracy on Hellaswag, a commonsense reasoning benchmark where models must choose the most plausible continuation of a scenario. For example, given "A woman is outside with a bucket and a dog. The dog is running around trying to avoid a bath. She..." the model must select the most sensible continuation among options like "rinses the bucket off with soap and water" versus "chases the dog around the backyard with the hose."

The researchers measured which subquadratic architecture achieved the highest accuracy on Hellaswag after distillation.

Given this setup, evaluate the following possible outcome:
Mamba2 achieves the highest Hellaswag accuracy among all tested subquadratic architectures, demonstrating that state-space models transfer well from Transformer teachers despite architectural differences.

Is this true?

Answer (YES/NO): NO